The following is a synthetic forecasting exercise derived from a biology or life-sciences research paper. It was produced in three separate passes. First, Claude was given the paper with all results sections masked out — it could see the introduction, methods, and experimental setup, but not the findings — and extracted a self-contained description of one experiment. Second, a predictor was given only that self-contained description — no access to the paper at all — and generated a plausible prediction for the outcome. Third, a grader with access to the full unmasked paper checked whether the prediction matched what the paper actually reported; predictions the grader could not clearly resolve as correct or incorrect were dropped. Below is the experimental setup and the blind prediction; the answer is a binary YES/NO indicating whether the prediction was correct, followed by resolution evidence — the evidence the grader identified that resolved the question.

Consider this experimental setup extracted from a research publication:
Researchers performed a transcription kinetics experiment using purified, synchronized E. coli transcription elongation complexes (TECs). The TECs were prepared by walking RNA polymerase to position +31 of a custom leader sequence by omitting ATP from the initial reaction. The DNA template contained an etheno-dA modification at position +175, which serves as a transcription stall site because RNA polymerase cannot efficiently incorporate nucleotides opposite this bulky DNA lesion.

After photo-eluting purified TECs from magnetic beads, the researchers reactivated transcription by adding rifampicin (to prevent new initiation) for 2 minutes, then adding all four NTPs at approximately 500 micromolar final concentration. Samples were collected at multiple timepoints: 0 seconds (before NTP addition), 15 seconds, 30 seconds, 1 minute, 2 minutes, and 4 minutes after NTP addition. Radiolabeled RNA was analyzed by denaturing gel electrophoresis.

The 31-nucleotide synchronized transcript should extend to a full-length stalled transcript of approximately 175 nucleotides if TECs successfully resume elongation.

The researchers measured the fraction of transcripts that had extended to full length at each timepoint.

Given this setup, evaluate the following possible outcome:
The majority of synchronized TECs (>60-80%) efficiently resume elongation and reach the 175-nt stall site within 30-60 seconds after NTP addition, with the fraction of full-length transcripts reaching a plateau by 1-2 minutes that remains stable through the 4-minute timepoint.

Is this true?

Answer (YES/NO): NO